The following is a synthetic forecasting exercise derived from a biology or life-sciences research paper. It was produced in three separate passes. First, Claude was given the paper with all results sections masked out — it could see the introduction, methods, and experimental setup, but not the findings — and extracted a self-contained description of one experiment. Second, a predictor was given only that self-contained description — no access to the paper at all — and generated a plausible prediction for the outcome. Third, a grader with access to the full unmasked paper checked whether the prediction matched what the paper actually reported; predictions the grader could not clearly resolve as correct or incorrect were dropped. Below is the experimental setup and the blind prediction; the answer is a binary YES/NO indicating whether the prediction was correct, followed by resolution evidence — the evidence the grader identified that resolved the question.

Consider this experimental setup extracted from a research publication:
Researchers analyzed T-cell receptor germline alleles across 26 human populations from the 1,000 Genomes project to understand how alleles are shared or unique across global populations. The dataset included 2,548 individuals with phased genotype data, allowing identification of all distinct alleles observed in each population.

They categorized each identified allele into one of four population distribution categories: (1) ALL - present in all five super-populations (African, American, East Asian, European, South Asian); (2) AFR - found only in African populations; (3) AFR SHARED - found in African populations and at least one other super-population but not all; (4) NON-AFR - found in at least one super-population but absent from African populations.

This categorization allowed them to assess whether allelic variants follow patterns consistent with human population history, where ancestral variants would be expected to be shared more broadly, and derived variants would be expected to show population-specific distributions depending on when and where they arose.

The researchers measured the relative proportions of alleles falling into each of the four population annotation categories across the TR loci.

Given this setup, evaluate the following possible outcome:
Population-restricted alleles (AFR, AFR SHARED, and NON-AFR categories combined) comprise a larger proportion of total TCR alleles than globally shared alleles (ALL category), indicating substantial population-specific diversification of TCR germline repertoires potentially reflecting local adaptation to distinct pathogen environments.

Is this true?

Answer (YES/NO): YES